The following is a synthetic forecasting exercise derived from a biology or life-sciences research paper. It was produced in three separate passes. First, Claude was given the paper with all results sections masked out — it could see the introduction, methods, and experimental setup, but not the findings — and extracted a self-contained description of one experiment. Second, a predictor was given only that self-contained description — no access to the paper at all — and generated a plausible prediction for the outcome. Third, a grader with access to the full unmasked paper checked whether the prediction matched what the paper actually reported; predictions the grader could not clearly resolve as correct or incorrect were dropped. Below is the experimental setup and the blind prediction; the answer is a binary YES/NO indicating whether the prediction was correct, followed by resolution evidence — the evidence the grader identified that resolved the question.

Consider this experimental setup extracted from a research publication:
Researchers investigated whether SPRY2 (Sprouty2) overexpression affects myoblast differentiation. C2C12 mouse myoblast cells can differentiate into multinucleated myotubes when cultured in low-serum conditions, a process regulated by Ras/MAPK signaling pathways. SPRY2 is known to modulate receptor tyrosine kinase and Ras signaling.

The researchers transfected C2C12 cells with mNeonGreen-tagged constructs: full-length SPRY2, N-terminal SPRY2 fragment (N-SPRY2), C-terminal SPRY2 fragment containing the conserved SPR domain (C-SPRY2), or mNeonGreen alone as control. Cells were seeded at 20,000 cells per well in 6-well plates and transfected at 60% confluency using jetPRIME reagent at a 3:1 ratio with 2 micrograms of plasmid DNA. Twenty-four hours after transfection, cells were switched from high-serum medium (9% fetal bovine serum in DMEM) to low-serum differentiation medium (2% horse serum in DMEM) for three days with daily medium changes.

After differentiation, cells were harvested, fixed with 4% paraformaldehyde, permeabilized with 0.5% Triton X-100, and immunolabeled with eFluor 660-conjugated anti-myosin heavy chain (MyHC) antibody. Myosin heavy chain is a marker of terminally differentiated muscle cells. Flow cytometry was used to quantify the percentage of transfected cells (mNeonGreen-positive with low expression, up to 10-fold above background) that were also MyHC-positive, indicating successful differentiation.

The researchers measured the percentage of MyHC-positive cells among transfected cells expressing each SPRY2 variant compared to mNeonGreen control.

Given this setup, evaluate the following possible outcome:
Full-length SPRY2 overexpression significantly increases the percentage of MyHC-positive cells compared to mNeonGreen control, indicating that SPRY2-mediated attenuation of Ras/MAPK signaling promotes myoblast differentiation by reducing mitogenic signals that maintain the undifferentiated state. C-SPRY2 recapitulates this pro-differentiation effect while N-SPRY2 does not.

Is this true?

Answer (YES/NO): NO